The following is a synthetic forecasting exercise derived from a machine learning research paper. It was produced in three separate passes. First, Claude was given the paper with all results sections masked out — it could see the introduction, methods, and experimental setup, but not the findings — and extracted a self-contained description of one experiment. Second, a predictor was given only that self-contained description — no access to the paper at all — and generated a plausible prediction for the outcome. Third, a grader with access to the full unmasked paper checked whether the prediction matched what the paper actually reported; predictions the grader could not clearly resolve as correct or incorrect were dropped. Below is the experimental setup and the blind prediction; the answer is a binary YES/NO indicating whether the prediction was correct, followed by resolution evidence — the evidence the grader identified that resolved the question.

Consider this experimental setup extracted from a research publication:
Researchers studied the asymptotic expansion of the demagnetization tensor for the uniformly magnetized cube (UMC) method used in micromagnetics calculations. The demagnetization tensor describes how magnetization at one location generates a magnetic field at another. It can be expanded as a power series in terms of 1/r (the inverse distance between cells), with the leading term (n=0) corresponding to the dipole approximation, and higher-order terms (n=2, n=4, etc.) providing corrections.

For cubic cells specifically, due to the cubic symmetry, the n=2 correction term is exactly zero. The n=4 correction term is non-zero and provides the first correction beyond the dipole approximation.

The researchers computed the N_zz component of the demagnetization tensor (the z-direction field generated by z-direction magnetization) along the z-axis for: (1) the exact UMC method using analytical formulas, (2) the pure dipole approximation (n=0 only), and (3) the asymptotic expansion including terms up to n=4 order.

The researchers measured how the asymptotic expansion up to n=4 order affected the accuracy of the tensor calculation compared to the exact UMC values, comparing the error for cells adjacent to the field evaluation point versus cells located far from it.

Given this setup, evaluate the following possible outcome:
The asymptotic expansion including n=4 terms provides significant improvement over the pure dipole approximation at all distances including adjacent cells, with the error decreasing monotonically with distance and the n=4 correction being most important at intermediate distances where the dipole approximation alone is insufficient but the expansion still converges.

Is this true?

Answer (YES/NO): NO